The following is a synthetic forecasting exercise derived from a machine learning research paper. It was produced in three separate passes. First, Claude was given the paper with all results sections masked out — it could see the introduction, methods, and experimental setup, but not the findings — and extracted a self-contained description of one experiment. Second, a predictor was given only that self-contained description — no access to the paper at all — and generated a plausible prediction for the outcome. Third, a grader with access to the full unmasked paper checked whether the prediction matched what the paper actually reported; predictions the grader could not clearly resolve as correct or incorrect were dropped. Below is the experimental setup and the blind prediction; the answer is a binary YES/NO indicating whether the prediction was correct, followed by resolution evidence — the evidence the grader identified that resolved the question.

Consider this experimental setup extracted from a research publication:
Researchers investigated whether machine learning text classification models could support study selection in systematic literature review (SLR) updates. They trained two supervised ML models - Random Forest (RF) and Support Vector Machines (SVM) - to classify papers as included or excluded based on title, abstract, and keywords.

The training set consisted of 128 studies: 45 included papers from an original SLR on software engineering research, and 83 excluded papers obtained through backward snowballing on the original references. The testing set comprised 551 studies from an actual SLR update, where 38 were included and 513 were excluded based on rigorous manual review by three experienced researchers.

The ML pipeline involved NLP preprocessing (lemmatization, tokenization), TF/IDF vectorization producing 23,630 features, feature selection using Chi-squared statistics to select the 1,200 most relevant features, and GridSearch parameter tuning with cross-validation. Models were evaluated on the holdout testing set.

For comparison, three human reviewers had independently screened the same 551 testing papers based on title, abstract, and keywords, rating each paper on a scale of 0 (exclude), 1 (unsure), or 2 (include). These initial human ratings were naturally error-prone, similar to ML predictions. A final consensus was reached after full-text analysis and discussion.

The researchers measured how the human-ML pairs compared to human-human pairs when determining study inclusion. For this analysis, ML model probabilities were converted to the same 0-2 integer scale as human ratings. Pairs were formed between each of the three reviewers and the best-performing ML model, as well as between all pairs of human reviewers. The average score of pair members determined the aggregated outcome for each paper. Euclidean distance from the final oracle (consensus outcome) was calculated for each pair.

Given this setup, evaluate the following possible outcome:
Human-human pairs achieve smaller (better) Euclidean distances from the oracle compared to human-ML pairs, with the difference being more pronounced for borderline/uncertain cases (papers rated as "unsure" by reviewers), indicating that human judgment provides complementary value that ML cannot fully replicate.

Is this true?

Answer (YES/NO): NO